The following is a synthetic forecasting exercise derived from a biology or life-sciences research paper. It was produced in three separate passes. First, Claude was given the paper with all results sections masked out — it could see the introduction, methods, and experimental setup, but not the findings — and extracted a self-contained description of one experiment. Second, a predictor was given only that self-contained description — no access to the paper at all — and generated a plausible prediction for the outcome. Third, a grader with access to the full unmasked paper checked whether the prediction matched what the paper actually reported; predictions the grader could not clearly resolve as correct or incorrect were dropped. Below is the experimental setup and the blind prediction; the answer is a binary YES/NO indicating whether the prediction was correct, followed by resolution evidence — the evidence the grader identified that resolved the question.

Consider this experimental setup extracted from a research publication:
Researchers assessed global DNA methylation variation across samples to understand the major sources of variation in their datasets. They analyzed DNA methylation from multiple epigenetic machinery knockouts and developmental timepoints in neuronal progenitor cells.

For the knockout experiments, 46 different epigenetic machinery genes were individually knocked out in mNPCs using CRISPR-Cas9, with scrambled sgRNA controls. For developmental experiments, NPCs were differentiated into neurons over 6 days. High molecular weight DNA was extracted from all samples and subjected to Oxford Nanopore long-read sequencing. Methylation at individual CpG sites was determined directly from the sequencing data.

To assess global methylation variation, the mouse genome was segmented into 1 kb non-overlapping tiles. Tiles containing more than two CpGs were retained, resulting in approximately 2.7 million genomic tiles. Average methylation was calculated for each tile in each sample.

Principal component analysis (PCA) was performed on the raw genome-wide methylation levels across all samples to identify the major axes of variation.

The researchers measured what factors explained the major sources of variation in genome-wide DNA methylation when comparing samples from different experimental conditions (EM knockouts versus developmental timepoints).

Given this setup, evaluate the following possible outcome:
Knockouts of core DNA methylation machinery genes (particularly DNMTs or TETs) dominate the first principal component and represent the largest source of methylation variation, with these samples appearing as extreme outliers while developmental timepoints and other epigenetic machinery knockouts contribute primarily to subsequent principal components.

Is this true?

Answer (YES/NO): NO